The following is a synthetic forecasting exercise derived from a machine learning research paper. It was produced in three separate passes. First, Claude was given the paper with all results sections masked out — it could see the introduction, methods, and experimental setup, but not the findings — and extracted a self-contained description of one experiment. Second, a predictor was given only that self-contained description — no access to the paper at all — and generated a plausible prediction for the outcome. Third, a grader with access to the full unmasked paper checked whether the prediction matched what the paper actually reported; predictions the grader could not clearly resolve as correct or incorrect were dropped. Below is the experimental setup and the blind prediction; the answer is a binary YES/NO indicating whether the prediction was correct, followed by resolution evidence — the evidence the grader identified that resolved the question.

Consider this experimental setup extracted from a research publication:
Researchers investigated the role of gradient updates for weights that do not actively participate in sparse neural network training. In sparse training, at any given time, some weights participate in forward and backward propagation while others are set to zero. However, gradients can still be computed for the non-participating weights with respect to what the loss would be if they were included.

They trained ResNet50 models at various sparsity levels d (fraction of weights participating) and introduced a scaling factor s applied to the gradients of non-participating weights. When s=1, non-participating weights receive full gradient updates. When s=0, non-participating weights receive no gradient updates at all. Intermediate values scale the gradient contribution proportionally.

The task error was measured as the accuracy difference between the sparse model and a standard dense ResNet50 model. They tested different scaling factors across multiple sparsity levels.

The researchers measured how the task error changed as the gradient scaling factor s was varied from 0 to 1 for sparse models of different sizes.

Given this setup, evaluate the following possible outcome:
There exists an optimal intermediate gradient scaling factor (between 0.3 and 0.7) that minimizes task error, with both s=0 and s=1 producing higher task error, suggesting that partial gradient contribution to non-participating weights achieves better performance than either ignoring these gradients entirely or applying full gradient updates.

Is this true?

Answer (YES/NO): NO